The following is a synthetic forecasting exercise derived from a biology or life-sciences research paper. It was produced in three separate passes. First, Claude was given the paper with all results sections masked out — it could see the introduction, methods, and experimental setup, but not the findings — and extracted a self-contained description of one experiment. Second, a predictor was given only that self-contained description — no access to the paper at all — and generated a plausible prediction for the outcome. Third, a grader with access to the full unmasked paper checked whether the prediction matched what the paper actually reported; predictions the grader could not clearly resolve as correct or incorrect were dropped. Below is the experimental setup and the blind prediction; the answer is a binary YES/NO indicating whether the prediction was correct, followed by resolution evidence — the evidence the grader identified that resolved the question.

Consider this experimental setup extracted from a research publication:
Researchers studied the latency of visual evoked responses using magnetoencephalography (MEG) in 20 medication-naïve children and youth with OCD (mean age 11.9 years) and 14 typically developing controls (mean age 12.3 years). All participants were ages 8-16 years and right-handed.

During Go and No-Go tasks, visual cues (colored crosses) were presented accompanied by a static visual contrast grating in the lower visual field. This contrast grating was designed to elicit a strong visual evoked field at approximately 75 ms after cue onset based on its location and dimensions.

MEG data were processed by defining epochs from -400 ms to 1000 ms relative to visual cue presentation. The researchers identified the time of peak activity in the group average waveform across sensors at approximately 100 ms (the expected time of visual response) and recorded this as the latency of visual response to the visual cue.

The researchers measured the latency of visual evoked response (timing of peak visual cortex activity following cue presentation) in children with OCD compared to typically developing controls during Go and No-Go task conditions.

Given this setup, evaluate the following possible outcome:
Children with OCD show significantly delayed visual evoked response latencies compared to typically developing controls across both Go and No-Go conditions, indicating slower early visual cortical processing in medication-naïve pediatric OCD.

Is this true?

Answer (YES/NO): NO